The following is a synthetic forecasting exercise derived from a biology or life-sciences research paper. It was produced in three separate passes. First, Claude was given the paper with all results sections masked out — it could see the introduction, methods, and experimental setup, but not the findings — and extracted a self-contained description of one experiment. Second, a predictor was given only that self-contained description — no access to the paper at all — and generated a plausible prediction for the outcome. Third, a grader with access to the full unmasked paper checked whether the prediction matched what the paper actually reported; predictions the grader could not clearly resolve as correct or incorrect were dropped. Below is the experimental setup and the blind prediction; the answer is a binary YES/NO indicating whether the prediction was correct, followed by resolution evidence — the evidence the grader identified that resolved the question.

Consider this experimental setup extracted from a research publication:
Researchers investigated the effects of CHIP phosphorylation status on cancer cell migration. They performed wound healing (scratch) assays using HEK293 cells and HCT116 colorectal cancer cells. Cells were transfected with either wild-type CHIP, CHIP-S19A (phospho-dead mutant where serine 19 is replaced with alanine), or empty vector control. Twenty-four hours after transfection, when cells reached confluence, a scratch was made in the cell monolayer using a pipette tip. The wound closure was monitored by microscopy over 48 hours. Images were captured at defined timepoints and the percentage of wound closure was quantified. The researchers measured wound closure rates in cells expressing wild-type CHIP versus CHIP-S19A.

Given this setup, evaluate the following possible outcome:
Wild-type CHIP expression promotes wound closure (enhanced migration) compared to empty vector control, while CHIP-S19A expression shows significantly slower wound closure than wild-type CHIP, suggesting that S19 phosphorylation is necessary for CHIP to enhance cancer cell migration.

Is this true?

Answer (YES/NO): NO